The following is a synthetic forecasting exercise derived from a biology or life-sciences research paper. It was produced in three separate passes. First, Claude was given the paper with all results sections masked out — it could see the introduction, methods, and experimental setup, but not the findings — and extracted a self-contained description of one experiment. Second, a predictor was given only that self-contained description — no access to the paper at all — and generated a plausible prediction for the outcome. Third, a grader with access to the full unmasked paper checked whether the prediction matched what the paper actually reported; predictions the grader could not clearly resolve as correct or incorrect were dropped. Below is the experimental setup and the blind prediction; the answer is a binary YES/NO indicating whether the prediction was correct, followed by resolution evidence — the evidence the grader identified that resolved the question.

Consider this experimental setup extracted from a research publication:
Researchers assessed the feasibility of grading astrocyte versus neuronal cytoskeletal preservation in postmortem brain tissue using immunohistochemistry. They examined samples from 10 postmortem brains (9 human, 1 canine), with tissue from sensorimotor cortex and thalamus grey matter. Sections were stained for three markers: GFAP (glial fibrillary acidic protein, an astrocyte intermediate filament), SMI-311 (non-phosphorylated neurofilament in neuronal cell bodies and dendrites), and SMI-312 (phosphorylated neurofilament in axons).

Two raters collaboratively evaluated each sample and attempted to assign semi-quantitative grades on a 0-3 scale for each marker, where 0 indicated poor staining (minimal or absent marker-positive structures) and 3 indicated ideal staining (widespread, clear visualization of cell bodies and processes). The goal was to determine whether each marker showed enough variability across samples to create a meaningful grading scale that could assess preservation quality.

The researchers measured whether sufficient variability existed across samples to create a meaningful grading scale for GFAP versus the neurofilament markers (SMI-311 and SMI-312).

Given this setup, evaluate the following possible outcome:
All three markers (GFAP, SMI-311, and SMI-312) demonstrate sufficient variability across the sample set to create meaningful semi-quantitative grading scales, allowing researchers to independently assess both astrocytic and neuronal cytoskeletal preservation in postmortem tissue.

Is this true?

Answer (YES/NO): NO